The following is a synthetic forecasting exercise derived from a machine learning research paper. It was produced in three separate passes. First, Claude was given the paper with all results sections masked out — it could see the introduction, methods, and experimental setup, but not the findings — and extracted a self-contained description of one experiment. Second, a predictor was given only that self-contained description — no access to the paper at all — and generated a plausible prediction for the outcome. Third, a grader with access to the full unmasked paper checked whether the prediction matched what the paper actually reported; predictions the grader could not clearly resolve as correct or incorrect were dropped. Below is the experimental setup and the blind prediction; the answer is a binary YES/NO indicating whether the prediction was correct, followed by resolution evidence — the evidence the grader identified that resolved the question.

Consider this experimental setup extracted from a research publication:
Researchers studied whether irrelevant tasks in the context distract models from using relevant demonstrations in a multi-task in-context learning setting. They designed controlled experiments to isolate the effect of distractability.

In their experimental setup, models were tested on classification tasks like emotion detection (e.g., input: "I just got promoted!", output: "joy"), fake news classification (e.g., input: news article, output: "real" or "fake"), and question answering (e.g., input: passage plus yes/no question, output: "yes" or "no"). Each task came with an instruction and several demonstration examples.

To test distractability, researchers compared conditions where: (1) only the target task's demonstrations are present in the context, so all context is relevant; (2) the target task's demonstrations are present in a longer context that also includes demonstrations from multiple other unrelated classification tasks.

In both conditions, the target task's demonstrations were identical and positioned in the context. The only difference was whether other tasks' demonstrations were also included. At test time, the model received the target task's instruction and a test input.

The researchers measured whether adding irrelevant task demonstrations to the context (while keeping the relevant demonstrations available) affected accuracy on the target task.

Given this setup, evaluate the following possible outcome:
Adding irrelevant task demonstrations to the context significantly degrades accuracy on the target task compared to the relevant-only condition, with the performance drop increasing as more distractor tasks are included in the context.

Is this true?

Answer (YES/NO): YES